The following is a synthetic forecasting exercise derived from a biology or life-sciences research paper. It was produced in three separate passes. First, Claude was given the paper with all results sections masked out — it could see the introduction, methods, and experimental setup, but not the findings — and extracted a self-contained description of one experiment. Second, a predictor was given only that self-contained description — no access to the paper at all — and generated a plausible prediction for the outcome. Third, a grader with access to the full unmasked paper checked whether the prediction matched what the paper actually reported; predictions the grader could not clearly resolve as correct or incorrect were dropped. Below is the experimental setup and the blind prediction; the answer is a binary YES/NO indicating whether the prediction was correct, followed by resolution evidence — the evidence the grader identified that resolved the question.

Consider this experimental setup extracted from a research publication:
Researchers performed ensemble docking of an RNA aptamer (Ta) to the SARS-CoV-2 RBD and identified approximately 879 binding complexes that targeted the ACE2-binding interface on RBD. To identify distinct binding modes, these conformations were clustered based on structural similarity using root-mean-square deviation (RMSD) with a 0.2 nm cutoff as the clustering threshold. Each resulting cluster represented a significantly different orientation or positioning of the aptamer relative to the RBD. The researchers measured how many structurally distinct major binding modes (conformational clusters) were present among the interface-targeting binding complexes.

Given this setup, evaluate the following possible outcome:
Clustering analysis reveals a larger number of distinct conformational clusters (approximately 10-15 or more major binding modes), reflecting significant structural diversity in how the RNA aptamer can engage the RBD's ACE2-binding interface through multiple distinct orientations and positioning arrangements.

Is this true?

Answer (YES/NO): NO